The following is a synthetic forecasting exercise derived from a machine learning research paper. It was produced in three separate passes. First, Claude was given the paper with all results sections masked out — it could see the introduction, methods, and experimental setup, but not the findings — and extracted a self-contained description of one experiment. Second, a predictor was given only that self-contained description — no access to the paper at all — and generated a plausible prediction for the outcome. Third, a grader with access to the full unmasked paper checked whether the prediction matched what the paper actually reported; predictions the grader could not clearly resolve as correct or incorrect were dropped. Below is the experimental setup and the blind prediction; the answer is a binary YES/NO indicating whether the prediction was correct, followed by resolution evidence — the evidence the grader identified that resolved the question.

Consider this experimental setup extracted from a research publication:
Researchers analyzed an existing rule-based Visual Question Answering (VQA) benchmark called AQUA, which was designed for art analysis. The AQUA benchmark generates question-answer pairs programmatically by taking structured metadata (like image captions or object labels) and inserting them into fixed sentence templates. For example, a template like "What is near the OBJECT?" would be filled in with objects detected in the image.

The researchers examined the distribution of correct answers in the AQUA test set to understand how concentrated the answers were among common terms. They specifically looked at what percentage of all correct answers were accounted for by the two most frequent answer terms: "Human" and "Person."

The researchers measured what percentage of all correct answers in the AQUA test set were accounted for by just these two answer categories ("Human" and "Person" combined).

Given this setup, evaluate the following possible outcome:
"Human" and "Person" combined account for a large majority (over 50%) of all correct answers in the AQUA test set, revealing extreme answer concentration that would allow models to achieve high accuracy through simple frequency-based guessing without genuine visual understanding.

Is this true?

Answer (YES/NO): NO